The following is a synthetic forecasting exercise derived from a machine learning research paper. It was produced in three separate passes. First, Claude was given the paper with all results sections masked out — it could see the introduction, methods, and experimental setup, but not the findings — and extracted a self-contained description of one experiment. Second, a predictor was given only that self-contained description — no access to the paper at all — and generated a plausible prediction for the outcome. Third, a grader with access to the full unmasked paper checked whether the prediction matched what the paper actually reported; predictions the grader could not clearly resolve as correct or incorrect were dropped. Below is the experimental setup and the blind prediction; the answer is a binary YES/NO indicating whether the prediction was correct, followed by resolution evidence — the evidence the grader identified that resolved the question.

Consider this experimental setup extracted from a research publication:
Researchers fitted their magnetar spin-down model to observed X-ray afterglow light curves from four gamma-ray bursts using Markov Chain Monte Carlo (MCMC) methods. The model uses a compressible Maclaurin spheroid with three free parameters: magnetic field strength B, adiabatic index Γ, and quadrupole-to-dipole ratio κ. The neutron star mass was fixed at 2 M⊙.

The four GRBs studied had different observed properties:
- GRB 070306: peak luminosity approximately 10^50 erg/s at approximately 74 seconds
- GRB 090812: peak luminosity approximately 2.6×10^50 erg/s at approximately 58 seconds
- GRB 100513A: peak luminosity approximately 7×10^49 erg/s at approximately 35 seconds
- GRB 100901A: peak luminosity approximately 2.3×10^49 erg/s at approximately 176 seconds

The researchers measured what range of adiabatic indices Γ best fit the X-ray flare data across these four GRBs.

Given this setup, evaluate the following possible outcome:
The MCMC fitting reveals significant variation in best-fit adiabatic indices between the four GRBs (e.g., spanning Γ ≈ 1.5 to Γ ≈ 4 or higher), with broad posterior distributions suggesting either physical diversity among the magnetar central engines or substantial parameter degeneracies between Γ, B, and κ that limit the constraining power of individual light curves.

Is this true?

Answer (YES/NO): NO